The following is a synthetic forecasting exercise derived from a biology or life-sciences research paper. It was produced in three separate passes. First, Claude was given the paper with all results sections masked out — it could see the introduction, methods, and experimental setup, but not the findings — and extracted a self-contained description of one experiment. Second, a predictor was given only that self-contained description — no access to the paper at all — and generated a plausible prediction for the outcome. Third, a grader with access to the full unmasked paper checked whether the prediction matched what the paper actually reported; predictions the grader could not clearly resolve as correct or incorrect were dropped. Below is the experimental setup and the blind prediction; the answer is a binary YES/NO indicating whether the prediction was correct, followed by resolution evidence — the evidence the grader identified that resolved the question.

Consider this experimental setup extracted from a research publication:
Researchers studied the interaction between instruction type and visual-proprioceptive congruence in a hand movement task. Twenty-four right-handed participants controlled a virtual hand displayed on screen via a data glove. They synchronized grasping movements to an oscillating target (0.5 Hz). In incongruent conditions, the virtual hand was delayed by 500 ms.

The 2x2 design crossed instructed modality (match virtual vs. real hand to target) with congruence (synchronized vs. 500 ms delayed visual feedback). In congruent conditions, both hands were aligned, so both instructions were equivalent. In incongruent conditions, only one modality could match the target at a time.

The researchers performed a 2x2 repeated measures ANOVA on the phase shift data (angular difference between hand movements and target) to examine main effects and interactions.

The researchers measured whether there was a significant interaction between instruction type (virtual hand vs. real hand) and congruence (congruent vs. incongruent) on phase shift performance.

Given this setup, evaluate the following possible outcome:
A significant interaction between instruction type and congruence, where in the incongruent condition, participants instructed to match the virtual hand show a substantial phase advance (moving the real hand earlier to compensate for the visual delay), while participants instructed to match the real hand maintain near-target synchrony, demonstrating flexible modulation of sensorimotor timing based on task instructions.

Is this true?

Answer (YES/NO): NO